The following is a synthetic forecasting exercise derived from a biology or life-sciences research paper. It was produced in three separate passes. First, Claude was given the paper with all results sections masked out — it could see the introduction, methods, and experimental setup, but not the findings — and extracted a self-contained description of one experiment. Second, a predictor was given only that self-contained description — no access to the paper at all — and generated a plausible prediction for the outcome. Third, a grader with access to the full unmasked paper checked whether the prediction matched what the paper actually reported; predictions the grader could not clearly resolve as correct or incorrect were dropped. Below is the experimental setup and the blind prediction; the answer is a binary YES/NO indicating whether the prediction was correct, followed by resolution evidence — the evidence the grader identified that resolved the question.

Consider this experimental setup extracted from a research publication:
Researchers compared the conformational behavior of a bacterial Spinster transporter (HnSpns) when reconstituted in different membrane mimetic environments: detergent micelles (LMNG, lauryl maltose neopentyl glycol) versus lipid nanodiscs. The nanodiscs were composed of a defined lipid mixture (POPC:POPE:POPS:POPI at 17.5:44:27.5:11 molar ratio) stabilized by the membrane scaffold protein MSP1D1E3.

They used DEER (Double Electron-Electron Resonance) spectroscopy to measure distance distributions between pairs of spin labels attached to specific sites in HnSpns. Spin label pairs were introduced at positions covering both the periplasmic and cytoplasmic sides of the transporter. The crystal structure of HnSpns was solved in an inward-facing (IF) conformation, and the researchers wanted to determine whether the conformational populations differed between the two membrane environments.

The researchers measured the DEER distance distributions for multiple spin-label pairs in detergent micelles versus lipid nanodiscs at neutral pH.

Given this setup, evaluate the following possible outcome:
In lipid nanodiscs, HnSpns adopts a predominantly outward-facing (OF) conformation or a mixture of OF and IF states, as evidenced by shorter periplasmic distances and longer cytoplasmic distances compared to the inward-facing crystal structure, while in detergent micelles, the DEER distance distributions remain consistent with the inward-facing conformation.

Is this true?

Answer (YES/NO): NO